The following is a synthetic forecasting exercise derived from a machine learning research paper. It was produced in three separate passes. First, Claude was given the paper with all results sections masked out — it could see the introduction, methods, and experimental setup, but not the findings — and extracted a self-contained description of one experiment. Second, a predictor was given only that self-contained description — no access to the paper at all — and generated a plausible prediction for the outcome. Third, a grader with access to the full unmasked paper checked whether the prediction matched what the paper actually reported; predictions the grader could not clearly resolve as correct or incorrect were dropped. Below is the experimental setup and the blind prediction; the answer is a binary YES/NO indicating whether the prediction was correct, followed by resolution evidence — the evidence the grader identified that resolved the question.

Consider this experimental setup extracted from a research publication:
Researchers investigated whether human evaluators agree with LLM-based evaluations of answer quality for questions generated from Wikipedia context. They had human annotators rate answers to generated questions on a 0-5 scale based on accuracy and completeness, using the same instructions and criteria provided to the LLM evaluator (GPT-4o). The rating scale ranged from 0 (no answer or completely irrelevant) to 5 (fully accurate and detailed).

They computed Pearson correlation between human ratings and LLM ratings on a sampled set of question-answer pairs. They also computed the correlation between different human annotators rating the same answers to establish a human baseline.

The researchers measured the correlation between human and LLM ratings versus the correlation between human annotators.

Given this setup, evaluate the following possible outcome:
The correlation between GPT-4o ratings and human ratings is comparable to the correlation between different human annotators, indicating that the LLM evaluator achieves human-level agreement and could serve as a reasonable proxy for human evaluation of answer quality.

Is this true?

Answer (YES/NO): NO